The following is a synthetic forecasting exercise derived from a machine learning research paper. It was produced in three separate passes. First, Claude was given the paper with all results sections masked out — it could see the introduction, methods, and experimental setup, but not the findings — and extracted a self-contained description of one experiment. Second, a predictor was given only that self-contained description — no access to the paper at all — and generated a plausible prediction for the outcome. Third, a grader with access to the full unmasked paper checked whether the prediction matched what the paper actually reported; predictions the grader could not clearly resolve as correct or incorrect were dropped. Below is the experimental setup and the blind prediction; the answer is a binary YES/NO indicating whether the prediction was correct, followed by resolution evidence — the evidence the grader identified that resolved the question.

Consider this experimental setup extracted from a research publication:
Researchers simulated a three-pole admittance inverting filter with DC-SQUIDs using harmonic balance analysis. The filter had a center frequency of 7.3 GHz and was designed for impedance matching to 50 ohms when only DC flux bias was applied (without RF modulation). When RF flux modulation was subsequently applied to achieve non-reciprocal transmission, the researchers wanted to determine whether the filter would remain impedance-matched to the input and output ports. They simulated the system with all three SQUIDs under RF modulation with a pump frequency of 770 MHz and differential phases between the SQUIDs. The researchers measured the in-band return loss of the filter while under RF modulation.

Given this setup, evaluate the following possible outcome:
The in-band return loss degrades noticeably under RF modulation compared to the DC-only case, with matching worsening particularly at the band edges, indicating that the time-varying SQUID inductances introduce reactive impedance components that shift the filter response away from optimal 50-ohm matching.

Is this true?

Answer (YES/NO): NO